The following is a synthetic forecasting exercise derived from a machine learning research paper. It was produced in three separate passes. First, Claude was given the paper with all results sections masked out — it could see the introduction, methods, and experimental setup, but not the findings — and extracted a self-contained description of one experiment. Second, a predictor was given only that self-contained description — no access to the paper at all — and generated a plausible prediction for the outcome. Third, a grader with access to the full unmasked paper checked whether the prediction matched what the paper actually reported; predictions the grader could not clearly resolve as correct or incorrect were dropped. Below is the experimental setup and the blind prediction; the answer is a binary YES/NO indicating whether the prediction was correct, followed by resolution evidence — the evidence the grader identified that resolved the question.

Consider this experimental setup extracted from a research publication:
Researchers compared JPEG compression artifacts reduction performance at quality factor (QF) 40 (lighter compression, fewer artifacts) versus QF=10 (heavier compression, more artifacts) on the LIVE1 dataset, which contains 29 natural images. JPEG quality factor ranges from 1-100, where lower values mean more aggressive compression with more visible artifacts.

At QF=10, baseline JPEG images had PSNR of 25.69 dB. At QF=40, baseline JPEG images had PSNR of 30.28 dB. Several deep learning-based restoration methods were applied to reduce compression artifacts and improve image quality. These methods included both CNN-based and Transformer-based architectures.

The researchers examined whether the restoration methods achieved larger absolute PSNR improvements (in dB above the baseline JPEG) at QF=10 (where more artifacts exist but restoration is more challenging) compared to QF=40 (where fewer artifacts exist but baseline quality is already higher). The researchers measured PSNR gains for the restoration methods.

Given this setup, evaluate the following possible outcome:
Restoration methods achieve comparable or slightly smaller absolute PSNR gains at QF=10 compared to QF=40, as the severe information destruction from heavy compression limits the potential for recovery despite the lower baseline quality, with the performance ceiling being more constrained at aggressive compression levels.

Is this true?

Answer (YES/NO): NO